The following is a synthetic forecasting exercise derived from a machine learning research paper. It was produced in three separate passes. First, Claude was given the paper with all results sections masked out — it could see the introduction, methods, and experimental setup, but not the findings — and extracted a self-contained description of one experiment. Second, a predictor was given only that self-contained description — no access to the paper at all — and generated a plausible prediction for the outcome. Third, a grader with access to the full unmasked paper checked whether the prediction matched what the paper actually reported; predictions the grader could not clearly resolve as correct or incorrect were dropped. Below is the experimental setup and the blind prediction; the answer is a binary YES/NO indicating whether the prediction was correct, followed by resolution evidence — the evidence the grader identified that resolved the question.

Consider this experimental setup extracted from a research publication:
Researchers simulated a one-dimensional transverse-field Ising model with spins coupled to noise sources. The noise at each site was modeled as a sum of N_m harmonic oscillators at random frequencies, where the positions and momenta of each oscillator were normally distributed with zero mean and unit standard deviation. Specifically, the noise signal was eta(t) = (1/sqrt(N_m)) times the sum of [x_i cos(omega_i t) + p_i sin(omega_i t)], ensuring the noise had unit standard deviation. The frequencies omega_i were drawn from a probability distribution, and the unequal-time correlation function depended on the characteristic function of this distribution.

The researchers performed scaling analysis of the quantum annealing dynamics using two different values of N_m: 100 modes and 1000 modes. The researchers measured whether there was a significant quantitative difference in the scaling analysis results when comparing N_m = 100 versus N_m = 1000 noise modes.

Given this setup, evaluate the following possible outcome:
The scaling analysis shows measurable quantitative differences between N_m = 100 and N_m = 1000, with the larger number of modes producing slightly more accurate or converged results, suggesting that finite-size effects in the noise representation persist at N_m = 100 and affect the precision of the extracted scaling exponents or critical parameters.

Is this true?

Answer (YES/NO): NO